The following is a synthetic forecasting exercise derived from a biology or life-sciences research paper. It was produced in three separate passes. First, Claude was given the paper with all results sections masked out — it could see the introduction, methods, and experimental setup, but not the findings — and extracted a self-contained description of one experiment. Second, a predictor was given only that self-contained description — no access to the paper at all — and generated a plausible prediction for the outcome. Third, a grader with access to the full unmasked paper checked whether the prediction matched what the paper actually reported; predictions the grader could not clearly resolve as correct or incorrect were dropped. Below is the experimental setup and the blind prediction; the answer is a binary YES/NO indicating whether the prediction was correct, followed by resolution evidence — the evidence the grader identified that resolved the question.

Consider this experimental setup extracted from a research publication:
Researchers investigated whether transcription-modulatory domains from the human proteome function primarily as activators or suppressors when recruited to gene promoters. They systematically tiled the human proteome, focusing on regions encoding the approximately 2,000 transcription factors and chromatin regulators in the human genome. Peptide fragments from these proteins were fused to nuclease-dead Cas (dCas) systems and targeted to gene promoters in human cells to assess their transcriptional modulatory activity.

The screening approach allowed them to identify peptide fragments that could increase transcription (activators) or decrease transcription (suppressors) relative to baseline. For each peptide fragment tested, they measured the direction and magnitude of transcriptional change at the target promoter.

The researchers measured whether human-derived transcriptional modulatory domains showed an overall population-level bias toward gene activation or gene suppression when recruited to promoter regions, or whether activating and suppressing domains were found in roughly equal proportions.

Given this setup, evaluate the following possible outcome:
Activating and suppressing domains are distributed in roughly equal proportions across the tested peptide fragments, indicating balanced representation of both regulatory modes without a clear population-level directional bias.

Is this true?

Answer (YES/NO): NO